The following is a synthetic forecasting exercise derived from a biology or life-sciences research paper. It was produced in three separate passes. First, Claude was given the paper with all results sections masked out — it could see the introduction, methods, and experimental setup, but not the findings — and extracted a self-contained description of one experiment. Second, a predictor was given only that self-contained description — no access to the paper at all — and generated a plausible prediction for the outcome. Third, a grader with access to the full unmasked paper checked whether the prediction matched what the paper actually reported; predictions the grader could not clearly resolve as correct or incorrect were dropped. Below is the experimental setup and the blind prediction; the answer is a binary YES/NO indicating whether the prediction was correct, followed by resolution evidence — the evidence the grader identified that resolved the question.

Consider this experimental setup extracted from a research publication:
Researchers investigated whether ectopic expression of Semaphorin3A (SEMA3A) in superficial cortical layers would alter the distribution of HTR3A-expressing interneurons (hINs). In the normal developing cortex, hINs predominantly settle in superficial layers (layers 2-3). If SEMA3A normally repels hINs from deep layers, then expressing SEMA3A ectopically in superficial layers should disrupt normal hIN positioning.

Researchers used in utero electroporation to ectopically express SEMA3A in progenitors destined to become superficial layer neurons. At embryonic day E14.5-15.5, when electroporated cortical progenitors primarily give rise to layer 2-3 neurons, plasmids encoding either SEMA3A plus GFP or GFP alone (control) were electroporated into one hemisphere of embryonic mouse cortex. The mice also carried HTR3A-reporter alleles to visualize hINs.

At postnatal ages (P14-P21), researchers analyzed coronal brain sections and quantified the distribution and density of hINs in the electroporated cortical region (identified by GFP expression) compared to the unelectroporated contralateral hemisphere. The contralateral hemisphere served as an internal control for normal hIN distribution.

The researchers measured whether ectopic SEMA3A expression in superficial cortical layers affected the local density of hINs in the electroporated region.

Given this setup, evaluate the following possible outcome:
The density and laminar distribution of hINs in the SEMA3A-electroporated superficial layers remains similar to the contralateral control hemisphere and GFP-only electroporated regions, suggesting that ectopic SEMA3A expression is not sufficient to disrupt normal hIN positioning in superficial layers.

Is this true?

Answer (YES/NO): NO